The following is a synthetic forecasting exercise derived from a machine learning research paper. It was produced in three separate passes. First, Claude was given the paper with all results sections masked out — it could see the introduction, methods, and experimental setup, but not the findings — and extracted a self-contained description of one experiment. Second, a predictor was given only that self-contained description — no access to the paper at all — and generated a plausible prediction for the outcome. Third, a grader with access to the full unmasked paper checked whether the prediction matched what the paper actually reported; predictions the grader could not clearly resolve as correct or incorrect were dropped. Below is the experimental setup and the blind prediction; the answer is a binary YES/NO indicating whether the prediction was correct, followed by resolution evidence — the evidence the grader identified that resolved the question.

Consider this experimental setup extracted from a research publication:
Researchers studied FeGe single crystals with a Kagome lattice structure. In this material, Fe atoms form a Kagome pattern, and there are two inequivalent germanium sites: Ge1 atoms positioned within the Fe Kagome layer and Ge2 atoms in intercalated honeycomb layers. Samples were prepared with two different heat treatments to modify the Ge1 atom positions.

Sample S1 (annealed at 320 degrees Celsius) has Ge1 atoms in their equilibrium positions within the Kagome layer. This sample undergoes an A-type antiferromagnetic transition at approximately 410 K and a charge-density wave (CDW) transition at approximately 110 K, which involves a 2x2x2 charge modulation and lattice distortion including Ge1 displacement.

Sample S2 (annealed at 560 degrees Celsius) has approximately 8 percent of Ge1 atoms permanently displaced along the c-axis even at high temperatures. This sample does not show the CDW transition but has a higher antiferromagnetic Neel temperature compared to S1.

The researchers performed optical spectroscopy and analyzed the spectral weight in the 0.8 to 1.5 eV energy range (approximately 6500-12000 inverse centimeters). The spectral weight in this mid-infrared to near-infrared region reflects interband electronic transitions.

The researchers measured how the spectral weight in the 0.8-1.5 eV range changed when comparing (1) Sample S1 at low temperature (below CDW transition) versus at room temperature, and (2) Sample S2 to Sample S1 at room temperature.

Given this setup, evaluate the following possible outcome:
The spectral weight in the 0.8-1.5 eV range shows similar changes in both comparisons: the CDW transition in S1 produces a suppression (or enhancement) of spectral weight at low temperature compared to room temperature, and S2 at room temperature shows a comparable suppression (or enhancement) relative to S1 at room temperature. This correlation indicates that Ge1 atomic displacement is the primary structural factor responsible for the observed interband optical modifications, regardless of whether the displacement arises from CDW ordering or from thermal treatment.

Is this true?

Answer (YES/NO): YES